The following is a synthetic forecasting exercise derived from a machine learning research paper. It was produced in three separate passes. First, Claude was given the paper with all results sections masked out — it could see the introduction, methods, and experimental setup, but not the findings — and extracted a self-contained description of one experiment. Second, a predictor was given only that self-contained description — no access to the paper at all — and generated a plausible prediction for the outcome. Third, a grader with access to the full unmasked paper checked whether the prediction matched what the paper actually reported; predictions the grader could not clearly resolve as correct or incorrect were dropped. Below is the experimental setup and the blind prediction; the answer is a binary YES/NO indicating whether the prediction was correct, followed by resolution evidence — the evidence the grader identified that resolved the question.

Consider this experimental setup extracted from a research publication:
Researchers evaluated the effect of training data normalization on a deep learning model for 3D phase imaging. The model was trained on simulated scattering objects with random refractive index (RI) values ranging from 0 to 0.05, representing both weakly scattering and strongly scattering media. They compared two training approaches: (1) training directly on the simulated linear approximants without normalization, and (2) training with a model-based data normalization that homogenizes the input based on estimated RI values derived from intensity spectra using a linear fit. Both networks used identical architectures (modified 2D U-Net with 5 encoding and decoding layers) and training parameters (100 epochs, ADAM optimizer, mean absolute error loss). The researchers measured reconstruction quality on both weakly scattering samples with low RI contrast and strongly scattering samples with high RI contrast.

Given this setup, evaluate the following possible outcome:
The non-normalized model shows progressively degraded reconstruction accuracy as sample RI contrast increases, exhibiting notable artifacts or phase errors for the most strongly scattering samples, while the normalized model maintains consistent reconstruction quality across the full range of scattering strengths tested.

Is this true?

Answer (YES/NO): NO